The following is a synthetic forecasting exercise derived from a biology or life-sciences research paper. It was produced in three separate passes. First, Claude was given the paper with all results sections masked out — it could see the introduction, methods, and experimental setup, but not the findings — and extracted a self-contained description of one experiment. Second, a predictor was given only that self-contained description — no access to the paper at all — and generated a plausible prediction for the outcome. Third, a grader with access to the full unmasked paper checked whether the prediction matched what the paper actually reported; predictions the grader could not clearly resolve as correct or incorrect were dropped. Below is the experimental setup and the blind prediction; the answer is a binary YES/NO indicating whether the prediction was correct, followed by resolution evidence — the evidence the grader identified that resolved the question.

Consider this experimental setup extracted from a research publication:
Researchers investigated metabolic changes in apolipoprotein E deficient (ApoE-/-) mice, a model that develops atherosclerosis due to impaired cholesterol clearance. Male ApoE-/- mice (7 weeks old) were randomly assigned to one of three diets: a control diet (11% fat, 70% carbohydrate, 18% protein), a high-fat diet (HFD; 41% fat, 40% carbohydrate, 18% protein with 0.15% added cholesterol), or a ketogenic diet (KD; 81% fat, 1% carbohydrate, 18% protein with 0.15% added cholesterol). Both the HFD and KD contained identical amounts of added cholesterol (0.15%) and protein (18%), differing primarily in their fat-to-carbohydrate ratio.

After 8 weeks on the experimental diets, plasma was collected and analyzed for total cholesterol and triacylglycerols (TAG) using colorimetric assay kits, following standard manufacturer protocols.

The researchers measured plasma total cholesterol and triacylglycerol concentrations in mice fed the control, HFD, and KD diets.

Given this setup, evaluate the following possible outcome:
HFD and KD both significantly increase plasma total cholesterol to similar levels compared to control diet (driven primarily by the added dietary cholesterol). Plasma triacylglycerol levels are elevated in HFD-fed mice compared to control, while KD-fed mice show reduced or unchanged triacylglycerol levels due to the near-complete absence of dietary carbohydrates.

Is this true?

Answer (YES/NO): NO